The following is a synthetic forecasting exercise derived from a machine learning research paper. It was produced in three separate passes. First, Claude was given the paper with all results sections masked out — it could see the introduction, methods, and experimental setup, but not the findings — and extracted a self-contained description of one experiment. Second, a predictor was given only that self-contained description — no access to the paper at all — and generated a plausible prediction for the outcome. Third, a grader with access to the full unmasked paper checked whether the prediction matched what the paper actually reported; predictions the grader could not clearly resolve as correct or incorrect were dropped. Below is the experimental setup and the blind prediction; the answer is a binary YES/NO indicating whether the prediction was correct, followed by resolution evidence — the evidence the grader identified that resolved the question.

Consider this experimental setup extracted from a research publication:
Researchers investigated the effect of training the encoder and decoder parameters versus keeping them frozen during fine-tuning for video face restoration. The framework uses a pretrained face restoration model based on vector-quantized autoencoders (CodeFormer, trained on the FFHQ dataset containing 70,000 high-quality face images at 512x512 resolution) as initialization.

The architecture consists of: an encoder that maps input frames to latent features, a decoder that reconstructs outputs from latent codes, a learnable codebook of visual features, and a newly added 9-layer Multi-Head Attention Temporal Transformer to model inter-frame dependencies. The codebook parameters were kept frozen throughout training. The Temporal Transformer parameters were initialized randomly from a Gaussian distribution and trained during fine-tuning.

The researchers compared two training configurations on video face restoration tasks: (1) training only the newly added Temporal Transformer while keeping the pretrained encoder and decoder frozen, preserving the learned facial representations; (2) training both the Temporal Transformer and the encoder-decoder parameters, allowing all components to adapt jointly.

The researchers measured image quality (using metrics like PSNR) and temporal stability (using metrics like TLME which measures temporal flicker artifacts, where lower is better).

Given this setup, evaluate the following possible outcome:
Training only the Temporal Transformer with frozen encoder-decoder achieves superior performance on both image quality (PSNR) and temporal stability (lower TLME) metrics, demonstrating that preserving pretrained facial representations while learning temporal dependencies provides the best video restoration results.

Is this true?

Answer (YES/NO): NO